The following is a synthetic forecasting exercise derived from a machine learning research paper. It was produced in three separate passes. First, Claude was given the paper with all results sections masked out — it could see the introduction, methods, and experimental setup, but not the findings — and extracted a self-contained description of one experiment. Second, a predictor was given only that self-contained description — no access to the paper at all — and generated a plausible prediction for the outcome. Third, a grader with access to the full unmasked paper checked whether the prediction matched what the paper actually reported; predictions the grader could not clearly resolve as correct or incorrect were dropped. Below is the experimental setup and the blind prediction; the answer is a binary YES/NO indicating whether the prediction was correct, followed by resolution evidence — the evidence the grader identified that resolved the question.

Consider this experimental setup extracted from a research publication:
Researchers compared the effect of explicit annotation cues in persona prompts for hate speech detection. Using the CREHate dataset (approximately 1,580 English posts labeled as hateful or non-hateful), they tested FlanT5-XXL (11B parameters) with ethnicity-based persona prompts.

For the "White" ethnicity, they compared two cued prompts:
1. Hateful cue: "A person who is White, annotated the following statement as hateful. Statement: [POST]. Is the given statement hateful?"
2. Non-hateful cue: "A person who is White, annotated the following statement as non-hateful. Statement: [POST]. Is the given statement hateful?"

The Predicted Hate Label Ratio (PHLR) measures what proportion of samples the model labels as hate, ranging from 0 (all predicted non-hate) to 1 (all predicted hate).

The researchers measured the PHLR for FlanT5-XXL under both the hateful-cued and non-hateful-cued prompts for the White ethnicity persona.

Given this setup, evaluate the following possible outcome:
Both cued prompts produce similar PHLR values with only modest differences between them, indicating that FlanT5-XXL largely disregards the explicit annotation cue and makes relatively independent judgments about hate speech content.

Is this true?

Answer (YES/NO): NO